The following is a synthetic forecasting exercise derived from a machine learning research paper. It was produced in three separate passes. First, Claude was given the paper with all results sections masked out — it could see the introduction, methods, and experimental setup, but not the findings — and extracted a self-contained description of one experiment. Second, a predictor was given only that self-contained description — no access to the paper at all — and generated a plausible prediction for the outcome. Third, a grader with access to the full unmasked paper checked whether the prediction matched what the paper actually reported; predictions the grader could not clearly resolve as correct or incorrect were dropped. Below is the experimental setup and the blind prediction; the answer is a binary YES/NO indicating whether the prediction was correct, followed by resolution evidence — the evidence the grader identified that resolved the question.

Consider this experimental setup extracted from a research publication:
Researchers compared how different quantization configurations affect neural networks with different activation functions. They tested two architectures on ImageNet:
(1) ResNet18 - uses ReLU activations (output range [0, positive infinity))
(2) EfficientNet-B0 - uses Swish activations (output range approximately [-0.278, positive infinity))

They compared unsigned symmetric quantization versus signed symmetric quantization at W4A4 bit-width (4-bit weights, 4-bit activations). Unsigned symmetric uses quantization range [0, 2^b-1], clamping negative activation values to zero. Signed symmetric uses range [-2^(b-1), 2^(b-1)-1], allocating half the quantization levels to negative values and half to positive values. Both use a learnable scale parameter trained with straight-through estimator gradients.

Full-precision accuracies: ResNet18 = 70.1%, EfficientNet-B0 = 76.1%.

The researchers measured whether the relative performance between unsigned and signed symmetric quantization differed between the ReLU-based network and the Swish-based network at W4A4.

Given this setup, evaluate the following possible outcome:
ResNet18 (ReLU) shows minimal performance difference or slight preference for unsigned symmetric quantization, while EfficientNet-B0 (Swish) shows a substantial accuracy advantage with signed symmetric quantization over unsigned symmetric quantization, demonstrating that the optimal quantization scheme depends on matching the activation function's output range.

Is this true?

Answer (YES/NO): NO